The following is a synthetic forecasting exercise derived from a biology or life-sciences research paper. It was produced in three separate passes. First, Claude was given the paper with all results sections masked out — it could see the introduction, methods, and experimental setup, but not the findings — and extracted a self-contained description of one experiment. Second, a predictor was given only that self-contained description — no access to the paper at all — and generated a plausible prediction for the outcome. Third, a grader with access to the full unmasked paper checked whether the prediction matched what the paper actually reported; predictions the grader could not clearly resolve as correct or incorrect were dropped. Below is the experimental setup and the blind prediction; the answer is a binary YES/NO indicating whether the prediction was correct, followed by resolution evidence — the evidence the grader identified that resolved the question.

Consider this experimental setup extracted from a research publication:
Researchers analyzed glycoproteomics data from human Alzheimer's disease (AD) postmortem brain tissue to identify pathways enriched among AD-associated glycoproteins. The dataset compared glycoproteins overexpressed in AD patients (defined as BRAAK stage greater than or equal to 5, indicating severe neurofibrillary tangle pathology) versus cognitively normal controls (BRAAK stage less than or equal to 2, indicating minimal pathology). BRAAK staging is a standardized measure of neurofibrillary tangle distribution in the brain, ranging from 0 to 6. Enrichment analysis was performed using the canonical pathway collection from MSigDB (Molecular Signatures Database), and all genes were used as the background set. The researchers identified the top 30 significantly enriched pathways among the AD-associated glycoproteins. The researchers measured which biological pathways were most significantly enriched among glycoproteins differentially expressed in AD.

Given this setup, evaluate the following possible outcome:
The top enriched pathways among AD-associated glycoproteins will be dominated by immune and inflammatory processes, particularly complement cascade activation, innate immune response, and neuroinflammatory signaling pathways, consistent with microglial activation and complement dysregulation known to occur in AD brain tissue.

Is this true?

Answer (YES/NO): NO